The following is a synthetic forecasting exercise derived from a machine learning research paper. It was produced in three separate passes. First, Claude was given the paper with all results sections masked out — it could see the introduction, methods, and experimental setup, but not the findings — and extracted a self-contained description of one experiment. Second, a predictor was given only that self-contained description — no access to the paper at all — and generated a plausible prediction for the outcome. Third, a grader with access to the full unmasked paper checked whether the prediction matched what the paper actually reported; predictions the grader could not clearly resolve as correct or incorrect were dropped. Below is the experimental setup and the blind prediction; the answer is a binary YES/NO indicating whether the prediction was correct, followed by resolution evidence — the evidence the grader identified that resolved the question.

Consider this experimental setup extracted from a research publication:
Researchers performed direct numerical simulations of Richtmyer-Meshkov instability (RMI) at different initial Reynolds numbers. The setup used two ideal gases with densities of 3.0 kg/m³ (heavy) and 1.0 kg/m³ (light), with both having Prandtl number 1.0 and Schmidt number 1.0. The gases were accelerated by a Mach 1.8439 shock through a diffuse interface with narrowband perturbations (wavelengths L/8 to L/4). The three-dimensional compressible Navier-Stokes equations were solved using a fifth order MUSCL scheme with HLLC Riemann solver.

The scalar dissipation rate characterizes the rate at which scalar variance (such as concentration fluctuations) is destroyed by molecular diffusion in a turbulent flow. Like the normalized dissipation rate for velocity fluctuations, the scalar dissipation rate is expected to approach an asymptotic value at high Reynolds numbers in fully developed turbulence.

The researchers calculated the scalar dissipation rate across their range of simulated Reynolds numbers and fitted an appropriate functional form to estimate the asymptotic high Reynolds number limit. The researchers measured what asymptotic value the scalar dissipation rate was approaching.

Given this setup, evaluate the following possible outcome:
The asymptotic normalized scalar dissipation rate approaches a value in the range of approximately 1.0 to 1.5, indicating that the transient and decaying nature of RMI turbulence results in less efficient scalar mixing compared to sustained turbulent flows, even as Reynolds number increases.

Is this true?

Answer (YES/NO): NO